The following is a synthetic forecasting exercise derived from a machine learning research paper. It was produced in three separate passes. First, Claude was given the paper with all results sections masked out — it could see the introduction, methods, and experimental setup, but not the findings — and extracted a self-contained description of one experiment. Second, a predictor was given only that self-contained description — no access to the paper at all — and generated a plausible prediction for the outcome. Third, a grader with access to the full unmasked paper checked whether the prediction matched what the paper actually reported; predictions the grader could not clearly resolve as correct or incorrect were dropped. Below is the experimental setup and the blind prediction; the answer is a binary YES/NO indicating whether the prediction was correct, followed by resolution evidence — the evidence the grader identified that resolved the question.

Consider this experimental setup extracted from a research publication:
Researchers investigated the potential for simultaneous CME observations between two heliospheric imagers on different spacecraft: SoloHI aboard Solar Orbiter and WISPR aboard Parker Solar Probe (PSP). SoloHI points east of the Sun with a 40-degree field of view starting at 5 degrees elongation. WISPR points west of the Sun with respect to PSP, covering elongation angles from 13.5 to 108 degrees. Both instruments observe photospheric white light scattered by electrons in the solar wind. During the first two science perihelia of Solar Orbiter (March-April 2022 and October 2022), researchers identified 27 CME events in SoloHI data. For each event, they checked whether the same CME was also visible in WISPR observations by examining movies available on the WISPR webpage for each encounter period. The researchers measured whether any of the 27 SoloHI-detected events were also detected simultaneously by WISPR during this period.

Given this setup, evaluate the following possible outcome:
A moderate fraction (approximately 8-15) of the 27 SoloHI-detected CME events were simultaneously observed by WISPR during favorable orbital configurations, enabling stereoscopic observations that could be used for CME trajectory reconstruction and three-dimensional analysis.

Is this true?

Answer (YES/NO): NO